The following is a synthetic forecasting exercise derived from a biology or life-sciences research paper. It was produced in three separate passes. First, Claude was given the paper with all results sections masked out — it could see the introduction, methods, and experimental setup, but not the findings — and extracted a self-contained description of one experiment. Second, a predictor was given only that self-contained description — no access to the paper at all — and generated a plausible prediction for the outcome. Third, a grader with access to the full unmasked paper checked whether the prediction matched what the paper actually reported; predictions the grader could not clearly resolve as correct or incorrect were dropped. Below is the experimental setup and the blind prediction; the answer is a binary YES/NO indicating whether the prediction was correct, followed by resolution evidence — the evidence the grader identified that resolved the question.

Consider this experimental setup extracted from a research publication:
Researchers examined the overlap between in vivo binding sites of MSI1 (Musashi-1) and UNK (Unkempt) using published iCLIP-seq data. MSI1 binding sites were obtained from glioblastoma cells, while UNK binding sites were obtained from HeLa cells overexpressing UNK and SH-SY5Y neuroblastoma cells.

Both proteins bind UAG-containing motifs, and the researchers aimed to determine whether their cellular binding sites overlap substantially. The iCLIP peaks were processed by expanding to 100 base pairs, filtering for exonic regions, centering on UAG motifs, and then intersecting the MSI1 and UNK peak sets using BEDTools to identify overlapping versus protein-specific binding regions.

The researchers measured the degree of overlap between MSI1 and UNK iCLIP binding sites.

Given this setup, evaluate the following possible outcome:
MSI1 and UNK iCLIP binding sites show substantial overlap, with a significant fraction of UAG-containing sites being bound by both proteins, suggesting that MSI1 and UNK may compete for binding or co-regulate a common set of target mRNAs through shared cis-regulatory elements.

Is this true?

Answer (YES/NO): NO